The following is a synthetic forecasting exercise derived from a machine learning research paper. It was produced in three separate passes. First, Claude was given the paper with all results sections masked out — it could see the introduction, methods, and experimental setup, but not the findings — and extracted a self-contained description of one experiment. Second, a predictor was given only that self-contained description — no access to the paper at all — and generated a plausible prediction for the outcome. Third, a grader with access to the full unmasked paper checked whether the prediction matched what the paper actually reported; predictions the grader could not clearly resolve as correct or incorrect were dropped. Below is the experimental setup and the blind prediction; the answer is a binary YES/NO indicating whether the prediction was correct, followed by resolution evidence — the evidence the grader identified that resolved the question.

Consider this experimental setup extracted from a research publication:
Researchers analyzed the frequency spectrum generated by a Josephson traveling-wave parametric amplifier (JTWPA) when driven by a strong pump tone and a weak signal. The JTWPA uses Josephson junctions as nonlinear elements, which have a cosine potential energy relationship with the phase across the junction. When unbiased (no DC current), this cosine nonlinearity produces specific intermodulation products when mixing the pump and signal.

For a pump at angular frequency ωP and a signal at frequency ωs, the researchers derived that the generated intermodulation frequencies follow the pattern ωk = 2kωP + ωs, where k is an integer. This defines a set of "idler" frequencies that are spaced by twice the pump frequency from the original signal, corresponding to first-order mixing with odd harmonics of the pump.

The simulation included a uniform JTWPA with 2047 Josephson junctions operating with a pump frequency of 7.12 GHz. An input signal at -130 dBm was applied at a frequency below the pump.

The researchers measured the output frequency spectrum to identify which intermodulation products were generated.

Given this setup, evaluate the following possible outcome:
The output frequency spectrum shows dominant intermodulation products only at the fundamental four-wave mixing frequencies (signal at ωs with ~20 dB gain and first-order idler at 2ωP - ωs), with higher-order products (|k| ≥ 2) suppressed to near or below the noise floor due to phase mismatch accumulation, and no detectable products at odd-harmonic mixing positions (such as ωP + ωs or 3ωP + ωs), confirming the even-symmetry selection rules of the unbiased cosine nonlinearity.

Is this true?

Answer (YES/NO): NO